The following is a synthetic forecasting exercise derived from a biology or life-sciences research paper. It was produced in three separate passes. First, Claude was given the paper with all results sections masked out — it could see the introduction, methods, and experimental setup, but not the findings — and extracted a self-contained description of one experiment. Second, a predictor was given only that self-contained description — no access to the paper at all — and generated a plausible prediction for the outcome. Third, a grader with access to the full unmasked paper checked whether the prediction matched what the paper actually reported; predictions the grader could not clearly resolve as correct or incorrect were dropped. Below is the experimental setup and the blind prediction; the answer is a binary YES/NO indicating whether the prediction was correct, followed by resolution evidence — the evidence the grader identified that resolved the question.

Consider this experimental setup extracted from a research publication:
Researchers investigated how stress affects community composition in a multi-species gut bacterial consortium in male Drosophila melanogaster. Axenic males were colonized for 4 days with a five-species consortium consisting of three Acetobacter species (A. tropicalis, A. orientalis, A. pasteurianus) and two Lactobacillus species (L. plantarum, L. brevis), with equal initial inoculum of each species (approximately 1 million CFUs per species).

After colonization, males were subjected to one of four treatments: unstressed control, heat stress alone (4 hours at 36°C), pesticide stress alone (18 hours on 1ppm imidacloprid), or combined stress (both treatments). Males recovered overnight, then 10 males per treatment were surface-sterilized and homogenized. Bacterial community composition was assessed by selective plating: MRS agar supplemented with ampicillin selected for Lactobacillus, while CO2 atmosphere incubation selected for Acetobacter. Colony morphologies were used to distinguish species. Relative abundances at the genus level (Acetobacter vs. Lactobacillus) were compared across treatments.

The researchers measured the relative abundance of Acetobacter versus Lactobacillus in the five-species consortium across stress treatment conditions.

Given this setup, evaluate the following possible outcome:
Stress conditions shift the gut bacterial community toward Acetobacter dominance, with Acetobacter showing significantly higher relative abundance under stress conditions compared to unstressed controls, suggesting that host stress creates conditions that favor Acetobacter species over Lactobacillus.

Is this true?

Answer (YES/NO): NO